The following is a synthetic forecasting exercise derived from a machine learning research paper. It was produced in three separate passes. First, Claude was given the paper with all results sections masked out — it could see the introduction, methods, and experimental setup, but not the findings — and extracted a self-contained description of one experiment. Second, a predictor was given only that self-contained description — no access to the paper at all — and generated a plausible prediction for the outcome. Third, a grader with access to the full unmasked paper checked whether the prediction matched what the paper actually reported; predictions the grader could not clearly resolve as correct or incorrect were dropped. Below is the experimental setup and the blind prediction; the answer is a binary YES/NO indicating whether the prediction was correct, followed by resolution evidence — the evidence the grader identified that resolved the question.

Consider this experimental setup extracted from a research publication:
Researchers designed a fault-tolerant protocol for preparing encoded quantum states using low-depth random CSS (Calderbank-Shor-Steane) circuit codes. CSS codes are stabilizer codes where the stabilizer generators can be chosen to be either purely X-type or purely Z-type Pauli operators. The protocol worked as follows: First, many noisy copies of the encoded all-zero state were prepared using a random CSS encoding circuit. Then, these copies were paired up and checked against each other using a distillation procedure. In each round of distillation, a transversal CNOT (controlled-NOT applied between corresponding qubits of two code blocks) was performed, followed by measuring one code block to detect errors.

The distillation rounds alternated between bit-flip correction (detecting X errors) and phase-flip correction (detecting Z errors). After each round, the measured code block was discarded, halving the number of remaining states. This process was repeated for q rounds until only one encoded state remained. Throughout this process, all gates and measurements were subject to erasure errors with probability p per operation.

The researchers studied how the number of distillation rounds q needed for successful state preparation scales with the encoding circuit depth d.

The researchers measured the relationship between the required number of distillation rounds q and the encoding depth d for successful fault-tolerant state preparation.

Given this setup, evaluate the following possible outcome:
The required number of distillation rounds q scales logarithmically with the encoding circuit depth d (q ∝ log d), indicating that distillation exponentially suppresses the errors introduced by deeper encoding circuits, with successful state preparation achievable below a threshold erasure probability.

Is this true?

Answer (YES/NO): NO